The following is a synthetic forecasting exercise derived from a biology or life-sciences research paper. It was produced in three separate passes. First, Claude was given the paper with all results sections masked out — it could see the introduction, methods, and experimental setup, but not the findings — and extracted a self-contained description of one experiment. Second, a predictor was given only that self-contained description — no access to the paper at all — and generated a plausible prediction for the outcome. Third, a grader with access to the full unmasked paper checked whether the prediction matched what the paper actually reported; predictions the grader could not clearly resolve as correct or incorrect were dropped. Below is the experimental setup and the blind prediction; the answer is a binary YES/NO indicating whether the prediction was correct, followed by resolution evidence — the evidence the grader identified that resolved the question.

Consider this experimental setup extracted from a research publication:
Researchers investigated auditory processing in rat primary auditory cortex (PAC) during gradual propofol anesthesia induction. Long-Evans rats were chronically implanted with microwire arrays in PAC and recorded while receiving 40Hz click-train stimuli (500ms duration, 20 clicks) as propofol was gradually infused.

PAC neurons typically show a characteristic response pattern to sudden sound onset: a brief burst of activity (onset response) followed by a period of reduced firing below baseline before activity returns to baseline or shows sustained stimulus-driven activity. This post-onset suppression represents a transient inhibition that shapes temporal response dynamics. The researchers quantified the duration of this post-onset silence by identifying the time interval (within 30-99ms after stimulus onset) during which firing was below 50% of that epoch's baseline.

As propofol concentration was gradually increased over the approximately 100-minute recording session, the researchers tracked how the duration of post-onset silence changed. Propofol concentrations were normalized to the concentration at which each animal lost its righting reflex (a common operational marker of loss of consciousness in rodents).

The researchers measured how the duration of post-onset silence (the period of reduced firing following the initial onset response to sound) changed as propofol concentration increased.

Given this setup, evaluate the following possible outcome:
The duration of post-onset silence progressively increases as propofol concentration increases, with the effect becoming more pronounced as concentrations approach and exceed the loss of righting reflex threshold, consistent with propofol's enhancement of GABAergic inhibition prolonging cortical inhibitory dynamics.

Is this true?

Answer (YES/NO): NO